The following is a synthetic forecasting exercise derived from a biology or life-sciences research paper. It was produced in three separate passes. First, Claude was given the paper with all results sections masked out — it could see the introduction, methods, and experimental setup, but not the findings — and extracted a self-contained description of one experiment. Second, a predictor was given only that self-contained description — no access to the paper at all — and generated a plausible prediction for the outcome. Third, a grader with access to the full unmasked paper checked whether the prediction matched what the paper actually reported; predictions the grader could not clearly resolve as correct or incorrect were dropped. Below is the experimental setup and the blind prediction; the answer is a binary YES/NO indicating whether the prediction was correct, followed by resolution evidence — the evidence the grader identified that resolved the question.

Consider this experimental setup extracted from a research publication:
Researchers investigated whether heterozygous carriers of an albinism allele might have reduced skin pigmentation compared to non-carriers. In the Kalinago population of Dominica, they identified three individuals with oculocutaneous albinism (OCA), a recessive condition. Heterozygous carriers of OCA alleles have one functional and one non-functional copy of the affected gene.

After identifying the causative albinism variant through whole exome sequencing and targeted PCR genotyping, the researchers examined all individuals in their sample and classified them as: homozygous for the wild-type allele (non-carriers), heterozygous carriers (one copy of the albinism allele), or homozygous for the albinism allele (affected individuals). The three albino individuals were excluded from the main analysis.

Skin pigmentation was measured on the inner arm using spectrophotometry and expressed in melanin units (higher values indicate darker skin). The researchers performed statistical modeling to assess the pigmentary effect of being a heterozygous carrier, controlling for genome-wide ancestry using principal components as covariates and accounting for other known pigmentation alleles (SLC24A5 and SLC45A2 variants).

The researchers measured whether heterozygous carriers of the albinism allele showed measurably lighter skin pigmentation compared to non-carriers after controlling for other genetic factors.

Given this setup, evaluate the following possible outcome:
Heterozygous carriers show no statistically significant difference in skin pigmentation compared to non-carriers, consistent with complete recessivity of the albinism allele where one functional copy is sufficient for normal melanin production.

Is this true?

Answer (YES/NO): NO